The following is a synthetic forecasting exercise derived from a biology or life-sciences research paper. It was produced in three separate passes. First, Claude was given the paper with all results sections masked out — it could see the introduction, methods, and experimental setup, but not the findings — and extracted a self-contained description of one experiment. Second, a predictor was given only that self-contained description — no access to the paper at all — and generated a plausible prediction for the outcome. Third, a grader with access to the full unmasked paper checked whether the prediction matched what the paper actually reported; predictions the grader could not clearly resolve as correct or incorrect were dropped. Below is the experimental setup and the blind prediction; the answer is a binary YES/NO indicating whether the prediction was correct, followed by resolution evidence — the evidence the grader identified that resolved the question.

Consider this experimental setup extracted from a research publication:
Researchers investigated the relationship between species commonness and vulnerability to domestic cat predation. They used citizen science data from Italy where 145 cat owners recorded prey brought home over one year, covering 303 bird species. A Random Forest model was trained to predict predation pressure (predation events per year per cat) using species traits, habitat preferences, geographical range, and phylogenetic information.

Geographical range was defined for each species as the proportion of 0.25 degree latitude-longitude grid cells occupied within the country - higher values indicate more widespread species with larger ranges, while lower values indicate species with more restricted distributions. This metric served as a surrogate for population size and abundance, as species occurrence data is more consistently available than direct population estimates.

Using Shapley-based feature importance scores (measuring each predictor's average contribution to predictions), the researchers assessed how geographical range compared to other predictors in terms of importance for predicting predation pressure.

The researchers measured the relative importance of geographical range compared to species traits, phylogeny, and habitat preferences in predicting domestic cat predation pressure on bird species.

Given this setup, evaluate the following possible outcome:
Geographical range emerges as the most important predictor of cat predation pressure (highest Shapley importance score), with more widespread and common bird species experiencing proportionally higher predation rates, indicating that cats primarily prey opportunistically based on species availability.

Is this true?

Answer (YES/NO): YES